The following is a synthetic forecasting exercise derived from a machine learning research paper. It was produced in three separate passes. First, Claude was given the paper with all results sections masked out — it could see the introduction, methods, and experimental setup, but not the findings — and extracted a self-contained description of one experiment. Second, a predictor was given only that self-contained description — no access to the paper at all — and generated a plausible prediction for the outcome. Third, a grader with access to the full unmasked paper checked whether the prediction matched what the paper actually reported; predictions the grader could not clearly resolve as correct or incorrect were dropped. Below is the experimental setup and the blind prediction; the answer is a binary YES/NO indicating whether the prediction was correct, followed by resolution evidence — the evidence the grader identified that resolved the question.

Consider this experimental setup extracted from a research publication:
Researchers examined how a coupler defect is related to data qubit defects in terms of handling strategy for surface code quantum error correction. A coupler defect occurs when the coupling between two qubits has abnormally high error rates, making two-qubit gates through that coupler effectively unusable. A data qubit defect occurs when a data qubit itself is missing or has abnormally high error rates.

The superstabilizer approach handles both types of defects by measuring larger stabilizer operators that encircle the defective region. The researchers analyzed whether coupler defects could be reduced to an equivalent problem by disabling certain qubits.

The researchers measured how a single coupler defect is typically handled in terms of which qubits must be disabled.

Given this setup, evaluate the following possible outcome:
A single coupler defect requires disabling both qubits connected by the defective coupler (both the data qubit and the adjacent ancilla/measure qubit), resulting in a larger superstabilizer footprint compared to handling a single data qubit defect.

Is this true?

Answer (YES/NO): NO